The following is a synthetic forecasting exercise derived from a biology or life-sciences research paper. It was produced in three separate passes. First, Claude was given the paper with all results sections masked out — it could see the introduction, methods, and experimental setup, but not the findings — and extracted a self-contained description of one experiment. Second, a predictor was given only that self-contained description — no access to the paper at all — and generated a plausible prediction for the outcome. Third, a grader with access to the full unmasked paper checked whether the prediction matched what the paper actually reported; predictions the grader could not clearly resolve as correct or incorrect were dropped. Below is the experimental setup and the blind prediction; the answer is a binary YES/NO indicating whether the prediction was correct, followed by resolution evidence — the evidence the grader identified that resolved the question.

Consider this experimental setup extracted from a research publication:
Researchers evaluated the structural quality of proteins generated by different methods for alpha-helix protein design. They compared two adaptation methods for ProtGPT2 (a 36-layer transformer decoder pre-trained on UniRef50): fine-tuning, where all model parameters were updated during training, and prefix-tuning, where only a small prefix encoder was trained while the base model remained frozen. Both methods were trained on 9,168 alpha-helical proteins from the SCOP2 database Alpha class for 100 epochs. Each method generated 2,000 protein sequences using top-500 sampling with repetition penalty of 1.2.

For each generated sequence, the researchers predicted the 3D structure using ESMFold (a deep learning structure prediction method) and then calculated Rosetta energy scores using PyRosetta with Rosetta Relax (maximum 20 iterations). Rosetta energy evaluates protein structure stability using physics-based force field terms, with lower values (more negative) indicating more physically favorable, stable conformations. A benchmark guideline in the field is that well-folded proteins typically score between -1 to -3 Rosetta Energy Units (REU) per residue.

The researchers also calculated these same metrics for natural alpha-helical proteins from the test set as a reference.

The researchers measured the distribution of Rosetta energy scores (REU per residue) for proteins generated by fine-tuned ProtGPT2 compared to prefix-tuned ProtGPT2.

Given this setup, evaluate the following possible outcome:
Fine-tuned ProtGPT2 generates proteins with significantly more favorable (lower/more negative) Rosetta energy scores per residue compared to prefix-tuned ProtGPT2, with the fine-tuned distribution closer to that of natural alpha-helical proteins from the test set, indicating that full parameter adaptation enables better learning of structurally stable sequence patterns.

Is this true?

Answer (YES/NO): NO